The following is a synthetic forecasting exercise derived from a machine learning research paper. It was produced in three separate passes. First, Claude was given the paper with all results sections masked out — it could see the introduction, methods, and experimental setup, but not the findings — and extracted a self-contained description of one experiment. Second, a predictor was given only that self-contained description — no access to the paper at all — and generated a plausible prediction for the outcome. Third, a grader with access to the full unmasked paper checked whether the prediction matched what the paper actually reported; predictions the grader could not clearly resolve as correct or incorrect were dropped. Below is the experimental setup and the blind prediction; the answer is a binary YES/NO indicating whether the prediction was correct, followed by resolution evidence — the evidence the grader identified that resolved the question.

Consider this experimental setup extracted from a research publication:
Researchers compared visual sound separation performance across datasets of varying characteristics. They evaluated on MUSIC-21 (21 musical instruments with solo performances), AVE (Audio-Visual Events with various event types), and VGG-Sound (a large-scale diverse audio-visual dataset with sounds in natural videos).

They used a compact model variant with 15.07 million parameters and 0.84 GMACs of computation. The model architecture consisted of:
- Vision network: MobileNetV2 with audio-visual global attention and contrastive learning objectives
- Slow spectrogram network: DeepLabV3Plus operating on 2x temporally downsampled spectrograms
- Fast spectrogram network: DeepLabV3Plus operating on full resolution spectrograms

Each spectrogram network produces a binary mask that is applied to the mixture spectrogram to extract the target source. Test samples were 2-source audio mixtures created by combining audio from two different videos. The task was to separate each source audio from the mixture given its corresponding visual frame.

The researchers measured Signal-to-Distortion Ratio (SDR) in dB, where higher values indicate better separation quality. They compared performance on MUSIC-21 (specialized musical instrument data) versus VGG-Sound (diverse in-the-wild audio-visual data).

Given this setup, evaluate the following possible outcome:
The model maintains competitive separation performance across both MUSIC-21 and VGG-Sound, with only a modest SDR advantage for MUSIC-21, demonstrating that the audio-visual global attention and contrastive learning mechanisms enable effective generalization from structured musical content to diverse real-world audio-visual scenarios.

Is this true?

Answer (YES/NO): NO